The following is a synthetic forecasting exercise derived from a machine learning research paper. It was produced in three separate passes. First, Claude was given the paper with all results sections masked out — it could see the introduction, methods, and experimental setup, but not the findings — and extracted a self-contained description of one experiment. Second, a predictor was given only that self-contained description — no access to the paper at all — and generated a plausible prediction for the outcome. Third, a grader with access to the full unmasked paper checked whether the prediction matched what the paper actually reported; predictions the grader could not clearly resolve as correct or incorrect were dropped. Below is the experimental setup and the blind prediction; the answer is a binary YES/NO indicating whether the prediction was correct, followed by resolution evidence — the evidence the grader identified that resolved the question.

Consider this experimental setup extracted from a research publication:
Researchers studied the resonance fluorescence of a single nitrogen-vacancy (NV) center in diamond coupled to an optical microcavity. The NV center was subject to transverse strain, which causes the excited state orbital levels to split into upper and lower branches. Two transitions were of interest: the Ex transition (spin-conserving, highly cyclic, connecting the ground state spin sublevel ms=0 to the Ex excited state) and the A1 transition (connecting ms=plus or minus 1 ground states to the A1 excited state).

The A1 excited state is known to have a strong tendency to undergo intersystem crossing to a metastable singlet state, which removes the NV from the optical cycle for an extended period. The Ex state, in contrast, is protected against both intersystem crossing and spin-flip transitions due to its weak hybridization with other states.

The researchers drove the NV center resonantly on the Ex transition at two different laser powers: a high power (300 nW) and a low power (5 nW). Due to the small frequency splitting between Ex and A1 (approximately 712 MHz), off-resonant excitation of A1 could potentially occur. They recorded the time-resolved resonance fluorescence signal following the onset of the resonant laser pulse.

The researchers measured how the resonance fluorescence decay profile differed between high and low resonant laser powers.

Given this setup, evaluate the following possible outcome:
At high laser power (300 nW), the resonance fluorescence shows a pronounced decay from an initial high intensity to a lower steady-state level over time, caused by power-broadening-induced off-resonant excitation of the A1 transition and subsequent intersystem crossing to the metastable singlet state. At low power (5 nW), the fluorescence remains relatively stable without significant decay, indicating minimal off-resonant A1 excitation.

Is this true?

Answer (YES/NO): YES